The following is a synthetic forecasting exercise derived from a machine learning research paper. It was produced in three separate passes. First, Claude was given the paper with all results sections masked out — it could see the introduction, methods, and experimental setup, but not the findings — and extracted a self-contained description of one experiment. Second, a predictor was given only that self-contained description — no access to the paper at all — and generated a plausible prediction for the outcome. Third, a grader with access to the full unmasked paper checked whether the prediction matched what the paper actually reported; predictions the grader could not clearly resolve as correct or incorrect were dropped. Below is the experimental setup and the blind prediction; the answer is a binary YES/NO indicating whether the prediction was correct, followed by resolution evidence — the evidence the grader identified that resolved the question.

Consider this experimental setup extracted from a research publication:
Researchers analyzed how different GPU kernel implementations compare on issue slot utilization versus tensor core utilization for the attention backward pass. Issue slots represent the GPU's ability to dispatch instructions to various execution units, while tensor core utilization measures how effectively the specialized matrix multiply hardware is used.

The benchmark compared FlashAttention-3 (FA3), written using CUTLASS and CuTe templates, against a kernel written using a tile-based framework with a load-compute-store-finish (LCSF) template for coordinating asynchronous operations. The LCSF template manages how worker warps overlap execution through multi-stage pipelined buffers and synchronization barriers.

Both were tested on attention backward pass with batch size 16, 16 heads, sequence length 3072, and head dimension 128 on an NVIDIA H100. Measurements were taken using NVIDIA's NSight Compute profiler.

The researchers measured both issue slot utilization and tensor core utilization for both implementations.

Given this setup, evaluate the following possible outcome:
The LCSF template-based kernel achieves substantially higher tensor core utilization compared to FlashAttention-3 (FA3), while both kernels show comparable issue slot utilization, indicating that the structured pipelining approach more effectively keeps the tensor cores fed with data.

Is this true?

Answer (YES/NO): NO